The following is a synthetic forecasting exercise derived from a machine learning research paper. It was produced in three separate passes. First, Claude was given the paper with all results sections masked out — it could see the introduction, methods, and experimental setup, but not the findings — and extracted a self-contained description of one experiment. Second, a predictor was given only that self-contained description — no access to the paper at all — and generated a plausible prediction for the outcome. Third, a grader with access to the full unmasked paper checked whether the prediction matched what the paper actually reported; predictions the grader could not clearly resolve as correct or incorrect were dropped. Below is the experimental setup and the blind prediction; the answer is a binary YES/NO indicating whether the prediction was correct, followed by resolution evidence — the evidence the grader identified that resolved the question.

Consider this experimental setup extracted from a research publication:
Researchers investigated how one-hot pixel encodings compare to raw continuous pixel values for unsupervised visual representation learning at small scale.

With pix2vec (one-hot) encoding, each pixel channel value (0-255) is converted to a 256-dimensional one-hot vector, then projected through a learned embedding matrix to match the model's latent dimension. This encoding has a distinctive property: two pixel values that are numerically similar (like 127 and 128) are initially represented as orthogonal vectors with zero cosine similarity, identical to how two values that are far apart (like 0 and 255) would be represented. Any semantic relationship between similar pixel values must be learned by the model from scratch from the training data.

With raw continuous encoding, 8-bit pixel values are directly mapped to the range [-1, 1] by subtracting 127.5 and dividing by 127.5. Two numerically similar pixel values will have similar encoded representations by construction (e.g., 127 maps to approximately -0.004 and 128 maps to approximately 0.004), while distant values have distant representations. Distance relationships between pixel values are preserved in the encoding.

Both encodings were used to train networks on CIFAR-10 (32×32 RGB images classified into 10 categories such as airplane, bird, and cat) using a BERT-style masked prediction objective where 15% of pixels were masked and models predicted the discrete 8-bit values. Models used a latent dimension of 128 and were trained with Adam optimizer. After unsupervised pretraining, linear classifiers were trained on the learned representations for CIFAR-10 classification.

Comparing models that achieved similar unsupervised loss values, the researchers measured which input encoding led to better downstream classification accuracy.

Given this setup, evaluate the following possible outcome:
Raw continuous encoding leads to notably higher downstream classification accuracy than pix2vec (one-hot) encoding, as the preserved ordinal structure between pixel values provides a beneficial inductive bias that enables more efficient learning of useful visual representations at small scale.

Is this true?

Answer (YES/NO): YES